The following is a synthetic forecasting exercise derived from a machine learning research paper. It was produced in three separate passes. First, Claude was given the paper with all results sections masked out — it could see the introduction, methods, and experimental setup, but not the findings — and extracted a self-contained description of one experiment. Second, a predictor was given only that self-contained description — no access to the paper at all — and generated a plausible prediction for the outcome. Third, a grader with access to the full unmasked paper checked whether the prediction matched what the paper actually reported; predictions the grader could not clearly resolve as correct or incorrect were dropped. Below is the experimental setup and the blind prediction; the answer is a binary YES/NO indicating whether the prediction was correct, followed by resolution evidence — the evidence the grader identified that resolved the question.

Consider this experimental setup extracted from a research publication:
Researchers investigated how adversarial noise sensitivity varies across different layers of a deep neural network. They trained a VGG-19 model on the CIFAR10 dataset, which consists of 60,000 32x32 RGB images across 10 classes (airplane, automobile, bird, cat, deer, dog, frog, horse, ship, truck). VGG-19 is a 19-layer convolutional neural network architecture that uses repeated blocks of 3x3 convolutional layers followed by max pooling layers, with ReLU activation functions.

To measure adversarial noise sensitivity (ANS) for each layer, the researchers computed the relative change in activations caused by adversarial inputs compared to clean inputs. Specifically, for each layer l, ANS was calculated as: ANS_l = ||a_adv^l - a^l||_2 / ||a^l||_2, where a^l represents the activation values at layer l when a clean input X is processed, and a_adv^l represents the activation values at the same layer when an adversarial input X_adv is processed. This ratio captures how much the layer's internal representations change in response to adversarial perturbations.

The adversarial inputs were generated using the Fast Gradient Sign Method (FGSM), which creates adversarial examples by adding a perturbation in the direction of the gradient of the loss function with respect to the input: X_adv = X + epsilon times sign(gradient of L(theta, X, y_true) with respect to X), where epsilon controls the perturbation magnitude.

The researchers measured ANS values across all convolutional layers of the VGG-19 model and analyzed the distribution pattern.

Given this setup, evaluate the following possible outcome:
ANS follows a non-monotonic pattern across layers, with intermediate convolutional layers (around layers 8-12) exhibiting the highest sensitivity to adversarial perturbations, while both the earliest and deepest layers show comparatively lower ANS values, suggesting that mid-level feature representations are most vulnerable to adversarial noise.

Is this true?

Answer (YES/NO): NO